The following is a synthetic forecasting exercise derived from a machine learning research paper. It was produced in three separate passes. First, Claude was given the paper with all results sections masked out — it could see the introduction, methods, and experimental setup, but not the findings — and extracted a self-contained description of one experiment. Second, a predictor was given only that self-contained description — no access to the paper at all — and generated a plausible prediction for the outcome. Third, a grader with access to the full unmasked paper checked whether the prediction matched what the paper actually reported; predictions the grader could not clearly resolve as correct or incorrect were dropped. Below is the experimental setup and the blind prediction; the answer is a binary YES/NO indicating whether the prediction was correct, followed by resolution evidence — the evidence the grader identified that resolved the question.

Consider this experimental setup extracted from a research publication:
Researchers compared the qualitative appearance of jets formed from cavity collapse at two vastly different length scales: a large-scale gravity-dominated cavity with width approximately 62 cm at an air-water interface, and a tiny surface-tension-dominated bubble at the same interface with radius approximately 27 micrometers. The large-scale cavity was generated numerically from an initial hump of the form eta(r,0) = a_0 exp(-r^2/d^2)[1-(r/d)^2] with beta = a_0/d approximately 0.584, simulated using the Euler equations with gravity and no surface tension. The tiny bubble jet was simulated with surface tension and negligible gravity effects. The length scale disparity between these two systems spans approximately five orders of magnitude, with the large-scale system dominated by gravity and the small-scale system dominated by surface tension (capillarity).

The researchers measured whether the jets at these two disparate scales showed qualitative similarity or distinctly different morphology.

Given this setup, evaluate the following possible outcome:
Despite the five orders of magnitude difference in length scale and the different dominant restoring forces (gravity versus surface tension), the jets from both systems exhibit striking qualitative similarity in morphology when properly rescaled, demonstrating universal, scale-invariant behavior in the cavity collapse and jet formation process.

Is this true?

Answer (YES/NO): YES